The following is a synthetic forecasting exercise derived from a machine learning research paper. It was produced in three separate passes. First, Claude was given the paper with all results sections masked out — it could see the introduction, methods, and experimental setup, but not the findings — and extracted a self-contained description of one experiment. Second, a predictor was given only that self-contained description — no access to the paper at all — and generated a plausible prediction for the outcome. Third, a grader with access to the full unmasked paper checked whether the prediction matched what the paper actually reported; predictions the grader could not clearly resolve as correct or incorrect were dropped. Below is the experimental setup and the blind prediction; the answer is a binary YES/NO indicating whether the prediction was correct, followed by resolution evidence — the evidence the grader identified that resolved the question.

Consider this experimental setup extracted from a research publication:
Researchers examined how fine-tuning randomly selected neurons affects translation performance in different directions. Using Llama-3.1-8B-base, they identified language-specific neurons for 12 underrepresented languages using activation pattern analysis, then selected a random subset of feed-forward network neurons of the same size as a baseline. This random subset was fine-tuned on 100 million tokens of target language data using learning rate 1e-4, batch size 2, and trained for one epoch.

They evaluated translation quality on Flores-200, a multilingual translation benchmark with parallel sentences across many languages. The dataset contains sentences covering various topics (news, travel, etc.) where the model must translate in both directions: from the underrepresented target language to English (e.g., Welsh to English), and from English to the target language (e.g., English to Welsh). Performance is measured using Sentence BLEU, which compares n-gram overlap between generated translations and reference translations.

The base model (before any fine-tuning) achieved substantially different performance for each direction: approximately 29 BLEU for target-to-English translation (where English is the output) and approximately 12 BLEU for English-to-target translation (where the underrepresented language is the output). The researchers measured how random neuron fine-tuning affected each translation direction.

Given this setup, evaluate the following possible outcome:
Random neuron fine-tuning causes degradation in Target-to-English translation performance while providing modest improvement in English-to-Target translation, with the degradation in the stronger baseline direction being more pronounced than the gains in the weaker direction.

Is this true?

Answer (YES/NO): NO